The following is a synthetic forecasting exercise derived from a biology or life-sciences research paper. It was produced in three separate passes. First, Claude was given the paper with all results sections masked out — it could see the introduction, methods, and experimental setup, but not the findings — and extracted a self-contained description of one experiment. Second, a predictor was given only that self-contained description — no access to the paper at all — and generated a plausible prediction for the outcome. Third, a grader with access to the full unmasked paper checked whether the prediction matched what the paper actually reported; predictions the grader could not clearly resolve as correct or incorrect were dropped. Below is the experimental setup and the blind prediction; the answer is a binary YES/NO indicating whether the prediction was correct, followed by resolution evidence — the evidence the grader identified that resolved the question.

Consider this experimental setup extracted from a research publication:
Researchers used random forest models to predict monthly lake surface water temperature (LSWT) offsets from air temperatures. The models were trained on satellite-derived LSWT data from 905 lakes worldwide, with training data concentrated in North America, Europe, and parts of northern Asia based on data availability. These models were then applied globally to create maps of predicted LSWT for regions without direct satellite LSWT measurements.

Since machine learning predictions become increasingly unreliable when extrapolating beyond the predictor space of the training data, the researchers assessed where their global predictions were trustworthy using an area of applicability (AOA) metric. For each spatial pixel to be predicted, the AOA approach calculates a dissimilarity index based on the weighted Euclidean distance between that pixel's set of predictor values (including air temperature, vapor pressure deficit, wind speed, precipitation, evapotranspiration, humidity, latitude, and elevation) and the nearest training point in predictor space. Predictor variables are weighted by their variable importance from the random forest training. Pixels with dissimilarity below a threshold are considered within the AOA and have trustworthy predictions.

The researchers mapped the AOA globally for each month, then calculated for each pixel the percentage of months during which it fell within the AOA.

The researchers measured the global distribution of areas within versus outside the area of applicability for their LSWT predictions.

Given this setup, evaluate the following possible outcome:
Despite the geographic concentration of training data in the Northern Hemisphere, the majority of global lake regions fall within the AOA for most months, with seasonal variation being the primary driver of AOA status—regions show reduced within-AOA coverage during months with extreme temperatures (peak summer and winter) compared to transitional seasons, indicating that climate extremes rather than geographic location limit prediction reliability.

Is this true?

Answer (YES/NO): NO